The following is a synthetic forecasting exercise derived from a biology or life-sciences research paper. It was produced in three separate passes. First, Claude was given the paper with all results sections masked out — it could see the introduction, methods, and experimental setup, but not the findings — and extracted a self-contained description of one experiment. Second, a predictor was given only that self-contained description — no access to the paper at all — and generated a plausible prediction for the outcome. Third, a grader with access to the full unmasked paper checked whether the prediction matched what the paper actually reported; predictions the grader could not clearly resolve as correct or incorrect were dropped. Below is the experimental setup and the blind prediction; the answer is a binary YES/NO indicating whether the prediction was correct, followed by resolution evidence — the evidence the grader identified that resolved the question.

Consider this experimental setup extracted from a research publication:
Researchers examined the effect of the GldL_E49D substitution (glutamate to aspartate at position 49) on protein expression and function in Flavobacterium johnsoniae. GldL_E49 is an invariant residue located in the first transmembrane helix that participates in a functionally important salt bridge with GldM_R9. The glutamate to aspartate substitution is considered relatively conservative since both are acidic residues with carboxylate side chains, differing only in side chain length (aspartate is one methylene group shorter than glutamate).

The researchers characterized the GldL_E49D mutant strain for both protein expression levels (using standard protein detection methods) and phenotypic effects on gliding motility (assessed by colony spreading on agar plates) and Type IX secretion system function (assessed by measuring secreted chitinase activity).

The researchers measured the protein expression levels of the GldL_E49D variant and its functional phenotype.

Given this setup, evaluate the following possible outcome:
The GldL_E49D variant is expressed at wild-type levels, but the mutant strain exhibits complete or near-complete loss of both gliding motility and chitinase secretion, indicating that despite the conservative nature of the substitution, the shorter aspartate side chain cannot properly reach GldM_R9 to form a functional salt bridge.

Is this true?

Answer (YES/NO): NO